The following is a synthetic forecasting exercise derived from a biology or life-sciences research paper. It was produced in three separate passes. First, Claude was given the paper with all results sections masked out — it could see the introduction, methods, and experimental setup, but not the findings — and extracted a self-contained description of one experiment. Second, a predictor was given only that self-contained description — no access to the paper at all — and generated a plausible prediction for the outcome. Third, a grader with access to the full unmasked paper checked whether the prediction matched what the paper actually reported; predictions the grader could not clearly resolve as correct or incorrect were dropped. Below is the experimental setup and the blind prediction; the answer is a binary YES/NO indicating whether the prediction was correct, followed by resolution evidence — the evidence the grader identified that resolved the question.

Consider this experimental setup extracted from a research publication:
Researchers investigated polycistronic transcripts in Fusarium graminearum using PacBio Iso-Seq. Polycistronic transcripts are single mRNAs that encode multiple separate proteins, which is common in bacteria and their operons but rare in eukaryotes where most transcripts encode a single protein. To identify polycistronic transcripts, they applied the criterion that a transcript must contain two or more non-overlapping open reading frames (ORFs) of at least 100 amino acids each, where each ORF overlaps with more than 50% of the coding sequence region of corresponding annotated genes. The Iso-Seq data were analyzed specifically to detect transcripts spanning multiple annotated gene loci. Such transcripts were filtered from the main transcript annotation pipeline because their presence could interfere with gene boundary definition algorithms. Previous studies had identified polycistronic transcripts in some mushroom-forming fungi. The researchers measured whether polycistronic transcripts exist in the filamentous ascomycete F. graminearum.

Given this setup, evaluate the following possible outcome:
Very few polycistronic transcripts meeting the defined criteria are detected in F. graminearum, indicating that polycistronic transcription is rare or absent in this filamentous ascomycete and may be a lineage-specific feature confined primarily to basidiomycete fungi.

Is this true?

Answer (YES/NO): NO